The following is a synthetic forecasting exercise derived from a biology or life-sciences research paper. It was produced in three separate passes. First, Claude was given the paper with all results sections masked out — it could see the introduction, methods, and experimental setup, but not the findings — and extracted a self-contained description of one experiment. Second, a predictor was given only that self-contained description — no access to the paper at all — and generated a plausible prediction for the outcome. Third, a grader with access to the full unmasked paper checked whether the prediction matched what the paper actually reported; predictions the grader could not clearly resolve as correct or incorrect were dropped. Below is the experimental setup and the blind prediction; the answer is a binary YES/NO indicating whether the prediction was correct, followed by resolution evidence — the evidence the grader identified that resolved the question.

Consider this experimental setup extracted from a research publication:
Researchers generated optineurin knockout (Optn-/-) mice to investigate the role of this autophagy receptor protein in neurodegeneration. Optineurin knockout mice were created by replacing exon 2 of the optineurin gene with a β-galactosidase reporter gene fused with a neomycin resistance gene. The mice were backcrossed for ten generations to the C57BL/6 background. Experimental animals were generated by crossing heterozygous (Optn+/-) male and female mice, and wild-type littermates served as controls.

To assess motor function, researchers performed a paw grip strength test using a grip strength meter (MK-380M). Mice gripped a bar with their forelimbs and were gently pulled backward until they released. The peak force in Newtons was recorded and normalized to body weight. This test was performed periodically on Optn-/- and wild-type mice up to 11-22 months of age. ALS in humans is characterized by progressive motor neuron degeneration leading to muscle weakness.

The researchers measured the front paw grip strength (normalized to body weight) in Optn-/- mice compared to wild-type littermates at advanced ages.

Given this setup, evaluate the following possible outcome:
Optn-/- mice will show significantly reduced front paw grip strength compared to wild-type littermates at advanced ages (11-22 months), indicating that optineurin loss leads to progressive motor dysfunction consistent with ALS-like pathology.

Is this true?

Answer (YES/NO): NO